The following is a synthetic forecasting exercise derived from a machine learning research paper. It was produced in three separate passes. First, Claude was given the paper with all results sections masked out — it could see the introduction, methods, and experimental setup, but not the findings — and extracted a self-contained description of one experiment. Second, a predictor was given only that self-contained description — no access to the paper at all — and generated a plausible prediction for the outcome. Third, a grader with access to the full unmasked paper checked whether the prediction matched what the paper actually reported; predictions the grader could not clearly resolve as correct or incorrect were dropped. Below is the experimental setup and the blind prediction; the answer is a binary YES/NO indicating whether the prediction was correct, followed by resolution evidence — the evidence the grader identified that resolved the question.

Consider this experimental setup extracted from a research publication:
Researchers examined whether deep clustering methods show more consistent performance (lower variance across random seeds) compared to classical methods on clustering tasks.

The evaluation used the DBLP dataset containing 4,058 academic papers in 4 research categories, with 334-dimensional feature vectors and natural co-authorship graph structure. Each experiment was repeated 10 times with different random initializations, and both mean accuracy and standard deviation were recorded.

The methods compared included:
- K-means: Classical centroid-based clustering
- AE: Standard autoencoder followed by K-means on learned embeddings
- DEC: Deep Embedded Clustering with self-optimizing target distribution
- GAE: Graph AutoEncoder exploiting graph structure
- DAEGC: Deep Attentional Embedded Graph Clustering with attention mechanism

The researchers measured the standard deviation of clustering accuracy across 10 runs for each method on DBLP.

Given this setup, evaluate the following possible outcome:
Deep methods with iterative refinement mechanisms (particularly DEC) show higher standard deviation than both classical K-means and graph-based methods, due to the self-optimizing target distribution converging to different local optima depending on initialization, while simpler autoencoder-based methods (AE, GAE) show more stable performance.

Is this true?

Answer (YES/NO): NO